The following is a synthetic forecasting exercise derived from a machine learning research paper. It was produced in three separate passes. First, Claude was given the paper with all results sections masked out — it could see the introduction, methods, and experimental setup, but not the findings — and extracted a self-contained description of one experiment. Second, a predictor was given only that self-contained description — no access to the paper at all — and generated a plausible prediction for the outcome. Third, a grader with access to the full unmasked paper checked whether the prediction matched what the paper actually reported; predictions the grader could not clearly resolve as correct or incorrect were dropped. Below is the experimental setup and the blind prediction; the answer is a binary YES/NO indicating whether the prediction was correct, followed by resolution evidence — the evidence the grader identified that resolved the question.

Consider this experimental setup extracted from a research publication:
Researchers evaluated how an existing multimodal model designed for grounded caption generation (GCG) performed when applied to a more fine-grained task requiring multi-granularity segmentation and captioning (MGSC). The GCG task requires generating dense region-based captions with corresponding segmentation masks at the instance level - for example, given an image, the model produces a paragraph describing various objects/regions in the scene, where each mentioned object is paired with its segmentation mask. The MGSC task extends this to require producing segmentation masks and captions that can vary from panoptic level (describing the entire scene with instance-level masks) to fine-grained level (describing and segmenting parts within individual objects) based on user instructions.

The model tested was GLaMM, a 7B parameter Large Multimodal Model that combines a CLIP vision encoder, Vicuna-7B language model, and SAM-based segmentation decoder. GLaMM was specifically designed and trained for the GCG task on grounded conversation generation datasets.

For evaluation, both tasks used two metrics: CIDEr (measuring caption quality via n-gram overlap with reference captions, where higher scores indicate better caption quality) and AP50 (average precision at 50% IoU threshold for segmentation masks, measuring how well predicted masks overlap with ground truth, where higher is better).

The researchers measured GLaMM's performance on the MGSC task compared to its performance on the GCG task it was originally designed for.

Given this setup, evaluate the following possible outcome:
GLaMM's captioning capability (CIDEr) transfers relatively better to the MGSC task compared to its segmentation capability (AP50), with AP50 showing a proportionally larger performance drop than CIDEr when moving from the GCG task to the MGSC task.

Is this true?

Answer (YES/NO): NO